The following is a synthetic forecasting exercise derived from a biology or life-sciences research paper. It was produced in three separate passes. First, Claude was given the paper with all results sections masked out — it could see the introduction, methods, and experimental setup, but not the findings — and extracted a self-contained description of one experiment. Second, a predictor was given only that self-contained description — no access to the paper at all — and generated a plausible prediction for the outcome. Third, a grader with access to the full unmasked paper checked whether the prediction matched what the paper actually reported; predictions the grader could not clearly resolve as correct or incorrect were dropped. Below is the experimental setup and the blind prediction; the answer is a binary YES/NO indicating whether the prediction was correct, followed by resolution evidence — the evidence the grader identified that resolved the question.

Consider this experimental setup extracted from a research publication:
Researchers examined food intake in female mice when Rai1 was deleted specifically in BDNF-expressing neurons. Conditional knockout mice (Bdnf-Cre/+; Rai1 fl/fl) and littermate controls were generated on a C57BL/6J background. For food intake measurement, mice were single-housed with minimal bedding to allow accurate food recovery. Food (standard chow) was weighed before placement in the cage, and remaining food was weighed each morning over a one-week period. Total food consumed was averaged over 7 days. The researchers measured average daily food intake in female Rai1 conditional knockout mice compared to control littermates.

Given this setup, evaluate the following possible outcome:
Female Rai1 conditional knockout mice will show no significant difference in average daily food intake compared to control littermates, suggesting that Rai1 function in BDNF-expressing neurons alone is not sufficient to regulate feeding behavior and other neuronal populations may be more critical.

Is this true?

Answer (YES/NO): YES